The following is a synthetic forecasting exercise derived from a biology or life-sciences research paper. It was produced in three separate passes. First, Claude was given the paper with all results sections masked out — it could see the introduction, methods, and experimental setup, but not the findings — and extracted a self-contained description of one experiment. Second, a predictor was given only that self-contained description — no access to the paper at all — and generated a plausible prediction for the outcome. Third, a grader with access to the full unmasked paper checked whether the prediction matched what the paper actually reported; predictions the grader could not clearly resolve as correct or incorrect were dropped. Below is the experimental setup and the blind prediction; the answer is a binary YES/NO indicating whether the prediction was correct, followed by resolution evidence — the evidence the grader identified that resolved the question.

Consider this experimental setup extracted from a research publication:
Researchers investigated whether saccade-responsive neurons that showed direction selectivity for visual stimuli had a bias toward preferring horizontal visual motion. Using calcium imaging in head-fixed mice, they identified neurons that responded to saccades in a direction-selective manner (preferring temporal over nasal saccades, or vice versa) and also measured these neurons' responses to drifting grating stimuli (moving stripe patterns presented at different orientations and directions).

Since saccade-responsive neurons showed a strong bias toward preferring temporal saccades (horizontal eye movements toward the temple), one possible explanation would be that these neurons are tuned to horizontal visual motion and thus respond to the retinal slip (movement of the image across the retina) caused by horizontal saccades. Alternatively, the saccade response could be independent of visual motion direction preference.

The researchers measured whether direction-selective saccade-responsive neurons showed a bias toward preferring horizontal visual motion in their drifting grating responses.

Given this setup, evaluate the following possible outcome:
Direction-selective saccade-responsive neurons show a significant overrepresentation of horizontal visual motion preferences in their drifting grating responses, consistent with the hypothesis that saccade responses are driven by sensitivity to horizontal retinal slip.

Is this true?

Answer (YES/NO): NO